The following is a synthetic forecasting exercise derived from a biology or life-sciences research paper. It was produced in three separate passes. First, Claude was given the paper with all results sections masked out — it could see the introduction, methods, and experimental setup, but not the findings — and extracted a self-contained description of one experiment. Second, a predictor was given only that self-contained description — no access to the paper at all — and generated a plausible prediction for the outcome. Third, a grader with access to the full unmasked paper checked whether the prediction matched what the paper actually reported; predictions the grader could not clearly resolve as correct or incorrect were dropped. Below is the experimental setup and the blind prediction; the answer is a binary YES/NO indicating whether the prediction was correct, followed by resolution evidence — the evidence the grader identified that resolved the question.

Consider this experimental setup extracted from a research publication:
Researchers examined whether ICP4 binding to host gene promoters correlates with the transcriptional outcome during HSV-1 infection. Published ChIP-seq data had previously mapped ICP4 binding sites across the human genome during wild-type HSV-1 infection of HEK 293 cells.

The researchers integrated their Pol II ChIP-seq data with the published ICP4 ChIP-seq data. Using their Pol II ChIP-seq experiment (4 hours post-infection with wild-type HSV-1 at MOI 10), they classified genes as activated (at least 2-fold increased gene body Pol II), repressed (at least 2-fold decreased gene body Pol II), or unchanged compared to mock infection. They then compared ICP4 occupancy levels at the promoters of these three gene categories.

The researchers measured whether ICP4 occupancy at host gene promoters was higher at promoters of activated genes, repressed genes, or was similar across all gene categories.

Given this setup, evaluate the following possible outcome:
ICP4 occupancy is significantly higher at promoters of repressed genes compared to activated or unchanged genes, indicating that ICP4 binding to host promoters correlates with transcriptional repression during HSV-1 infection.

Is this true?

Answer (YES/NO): NO